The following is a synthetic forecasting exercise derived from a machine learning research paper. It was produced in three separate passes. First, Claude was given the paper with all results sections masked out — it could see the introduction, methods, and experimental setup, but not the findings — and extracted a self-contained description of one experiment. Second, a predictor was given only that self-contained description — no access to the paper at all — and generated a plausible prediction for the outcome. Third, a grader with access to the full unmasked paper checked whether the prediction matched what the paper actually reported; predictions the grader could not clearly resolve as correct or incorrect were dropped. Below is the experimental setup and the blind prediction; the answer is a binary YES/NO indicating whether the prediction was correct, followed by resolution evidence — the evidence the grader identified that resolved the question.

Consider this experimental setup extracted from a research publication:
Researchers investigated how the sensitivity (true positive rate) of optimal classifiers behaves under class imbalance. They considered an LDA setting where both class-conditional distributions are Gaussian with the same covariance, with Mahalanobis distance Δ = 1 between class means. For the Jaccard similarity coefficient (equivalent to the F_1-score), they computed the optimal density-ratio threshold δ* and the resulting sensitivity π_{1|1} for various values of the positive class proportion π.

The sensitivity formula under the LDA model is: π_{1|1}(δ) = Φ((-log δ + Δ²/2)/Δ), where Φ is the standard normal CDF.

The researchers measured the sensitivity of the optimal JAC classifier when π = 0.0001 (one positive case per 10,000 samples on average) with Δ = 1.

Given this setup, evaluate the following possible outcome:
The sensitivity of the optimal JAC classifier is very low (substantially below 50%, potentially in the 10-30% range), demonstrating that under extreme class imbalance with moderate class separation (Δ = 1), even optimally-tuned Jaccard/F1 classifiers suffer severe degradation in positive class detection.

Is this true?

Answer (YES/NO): NO